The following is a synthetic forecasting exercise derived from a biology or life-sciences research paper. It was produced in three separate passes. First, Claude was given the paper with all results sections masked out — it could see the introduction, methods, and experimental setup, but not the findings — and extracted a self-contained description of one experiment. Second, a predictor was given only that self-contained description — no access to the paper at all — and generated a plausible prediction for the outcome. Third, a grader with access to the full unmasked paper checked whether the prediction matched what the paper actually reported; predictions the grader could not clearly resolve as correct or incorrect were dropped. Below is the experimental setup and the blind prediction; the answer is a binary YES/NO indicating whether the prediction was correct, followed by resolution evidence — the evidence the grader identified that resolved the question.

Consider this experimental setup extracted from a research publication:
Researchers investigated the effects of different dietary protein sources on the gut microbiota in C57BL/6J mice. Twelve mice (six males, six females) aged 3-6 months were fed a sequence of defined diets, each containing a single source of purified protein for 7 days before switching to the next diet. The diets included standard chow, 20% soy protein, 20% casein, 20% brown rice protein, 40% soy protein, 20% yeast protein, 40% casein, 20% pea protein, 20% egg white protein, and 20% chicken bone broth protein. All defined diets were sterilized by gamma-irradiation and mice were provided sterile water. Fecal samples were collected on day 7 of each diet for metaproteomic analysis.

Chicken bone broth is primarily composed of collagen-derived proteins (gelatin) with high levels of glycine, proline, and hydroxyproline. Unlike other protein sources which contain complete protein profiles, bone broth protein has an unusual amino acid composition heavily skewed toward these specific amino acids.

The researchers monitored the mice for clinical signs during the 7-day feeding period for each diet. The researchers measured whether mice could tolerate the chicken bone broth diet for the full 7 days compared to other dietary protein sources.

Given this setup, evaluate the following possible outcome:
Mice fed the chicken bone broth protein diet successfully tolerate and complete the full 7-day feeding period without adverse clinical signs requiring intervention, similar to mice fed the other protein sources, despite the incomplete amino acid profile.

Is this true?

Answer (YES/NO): NO